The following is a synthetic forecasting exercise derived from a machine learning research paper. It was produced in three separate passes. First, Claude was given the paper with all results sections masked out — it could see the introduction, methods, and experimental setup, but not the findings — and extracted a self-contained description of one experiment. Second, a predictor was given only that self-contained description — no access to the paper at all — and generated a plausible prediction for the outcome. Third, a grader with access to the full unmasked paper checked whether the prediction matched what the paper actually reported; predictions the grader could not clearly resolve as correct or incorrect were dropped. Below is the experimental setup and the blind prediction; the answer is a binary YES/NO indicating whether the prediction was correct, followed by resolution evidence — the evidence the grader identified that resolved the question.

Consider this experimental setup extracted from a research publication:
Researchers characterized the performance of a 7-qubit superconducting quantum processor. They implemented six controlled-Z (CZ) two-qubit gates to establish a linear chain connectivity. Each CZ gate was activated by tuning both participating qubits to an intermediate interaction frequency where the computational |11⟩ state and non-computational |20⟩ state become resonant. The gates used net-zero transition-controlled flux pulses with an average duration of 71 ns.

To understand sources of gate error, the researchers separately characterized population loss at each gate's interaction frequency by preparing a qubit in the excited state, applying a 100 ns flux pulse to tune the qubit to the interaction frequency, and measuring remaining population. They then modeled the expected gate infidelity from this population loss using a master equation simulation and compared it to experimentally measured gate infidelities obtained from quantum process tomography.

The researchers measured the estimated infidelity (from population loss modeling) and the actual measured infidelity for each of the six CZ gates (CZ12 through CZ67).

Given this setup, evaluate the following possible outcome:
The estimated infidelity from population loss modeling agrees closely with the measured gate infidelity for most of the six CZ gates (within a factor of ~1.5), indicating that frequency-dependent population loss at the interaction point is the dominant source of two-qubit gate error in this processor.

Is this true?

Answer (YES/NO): NO